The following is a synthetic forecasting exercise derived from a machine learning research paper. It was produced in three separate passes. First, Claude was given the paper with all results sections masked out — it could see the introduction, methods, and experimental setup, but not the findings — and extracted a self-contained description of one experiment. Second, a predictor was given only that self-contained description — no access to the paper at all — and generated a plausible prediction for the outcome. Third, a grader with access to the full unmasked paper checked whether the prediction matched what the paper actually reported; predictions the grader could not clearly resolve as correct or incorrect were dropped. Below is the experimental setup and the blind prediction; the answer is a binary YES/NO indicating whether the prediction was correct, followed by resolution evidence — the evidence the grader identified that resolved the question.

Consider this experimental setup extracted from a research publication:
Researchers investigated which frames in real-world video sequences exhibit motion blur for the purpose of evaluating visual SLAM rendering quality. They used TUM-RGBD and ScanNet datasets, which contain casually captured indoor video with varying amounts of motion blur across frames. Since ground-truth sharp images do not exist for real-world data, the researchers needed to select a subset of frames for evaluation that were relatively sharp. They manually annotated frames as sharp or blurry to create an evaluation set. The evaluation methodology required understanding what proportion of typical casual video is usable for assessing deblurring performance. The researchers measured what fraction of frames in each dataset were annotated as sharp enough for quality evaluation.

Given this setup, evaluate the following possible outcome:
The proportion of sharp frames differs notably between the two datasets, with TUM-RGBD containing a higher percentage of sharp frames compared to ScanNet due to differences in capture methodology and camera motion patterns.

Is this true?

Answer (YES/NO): YES